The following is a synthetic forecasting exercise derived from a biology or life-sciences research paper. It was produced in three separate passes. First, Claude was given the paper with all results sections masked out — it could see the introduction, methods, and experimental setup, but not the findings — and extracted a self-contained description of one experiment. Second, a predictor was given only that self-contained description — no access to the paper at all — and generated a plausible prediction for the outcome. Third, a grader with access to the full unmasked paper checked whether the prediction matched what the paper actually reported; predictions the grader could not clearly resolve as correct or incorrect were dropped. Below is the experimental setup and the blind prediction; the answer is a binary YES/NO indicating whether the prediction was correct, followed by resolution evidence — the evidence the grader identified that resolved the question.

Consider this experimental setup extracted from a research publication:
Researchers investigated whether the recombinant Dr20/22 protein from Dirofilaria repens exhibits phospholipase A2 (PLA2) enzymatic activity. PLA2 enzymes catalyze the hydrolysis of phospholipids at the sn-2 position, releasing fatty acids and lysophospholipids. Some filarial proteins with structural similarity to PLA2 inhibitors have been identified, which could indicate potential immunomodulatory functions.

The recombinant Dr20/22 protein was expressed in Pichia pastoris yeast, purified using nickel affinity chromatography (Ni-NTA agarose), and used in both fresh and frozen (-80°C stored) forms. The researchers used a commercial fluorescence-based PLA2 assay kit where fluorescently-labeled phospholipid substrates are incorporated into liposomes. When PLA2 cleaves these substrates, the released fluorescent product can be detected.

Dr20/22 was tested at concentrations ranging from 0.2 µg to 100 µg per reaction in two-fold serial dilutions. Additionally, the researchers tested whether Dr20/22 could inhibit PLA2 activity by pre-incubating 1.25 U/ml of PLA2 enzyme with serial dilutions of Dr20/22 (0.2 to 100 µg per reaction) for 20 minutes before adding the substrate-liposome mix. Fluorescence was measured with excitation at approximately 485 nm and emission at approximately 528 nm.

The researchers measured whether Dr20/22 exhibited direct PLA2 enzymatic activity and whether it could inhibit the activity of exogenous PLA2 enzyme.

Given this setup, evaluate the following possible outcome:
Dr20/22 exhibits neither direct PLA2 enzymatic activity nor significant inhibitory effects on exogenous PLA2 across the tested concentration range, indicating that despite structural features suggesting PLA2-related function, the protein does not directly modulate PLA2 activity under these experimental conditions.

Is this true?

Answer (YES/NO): YES